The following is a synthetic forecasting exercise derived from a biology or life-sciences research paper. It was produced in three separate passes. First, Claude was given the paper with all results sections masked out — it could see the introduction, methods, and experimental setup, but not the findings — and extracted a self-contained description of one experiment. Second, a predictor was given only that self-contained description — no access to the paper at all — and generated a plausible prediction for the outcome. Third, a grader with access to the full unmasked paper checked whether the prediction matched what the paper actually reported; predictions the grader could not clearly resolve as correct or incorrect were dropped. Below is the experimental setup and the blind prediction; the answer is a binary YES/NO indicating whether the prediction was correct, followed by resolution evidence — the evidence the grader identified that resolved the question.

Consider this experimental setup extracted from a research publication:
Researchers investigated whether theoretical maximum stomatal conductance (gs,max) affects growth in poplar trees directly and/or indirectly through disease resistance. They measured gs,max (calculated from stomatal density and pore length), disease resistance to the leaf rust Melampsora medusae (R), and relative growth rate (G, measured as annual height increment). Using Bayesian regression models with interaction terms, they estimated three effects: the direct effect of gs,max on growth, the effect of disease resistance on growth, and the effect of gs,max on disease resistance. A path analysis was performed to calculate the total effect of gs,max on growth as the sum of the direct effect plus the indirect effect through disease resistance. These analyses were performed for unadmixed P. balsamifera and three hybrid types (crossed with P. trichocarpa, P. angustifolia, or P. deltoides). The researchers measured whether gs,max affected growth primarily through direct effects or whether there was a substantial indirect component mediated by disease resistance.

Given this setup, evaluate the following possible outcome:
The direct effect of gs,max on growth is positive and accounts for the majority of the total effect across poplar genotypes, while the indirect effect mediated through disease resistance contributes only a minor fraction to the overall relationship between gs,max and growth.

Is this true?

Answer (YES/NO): NO